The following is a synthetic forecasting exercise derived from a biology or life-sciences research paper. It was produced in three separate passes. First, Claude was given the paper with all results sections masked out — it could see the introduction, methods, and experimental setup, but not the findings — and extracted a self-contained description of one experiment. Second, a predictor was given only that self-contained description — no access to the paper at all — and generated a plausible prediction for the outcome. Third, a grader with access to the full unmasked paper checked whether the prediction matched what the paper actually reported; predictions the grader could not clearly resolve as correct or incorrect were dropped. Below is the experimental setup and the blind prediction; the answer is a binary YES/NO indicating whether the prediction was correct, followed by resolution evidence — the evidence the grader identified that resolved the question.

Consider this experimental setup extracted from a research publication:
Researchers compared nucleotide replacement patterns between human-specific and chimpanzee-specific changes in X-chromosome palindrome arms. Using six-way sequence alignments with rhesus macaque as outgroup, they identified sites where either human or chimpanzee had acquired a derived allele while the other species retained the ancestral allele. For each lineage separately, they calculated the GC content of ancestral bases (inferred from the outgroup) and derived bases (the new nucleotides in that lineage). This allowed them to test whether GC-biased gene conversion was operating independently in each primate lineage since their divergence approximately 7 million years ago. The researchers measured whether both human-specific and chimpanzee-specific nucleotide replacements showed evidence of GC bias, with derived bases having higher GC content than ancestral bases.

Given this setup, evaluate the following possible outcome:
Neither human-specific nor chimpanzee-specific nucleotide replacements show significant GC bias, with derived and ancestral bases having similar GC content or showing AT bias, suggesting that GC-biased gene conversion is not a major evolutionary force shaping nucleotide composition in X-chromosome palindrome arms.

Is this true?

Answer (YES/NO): NO